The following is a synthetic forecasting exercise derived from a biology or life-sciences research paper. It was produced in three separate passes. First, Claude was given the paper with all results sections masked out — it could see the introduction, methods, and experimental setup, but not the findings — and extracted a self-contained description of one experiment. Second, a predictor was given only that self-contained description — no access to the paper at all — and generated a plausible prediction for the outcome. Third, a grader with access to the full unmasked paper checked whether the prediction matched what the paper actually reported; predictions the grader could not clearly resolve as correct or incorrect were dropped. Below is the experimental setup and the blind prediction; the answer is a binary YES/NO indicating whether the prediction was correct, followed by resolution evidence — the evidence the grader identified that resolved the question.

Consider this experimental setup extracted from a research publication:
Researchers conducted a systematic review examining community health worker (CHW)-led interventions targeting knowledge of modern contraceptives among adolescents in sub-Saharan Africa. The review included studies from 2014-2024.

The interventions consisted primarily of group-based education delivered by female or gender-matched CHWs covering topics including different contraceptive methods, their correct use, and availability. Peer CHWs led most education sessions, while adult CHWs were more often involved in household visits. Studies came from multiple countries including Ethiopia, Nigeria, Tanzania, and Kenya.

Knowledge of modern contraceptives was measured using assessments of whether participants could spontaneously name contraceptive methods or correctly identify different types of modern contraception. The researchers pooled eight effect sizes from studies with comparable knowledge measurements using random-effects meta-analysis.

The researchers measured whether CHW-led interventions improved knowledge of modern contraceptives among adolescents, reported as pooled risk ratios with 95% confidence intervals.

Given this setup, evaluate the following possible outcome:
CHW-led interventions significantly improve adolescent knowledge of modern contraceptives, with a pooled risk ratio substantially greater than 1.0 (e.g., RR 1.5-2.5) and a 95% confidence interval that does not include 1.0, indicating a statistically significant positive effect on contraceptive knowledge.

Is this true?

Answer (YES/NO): NO